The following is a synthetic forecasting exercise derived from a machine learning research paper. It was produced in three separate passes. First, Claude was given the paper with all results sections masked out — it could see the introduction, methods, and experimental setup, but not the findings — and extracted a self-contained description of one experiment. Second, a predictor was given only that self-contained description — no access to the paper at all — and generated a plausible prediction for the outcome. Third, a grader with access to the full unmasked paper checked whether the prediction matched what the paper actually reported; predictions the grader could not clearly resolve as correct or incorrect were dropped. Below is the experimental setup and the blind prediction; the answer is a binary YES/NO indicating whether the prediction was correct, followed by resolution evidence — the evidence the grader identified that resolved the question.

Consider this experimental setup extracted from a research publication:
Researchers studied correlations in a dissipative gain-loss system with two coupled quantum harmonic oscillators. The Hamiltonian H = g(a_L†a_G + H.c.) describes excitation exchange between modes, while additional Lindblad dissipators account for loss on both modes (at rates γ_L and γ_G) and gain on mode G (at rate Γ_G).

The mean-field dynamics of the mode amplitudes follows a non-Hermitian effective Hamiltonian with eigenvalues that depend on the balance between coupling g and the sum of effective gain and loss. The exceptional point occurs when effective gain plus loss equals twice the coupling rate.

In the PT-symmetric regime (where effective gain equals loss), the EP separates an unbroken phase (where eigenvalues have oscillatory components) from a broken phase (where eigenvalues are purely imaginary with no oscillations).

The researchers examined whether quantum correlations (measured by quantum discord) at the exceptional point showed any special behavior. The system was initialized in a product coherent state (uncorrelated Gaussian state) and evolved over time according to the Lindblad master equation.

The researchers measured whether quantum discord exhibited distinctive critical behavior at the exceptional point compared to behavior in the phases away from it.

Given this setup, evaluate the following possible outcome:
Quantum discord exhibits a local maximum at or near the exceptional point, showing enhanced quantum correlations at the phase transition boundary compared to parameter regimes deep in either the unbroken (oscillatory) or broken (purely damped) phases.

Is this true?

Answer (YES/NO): NO